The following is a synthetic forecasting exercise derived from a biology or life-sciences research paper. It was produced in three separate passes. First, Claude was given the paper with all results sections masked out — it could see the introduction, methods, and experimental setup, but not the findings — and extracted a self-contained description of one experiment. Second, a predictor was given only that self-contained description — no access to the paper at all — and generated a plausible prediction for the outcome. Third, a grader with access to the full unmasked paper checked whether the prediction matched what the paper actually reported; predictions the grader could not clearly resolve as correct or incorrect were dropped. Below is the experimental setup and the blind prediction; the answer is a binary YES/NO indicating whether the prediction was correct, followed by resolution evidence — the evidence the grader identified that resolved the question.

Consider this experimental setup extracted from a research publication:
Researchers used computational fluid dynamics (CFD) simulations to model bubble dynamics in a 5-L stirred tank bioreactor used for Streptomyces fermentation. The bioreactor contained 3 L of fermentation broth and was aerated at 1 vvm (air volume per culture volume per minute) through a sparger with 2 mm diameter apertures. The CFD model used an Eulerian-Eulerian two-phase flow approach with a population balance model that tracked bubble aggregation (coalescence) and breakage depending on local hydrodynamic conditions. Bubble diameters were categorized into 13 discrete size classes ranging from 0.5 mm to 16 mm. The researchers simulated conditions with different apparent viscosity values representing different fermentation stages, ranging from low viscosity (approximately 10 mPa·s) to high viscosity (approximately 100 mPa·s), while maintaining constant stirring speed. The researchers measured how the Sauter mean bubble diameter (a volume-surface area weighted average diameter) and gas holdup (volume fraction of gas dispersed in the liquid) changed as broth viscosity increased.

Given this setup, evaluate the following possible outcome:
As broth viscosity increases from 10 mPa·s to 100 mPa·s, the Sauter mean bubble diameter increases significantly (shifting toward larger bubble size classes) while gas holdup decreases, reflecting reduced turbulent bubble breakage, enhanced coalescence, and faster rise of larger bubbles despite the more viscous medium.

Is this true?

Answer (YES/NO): NO